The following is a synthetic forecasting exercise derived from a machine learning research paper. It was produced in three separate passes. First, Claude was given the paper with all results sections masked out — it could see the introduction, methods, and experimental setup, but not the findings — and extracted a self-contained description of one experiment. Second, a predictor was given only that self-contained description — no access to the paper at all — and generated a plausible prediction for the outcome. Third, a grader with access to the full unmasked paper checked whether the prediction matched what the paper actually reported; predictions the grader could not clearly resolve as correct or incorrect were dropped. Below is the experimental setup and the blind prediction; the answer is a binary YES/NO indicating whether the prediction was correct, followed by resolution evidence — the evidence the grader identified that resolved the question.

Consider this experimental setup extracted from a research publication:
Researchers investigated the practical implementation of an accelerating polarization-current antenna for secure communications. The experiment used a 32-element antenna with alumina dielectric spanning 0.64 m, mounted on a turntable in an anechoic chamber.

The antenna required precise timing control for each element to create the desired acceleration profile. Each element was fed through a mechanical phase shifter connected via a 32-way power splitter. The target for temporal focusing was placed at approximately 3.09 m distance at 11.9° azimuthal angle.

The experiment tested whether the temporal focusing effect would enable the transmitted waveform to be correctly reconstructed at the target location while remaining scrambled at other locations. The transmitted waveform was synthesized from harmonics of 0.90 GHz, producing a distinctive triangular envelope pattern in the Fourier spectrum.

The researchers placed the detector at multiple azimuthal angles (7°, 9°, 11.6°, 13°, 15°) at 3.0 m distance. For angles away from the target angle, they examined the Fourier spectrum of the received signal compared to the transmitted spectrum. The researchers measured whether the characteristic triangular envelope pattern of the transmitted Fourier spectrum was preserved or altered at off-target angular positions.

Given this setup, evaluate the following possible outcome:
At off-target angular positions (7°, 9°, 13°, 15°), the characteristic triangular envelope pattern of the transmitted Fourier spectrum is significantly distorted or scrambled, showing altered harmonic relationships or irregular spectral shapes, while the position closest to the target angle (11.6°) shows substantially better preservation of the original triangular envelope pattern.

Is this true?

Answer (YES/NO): YES